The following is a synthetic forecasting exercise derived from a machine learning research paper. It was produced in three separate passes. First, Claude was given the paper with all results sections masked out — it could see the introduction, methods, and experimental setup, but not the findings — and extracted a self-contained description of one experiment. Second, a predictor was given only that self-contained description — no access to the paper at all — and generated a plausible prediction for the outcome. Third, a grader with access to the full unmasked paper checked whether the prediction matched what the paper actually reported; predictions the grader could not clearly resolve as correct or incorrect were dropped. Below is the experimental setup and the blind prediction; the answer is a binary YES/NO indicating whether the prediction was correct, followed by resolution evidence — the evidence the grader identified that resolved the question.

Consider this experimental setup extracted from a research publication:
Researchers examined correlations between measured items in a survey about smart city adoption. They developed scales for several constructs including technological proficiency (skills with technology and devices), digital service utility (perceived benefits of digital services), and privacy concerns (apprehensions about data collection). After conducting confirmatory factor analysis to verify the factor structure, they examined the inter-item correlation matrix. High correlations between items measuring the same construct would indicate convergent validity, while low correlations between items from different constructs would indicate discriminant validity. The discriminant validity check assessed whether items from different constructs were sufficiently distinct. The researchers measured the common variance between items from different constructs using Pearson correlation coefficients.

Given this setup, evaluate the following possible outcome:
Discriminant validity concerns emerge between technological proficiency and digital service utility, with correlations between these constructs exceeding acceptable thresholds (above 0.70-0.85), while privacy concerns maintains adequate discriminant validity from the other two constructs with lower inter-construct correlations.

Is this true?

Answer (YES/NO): NO